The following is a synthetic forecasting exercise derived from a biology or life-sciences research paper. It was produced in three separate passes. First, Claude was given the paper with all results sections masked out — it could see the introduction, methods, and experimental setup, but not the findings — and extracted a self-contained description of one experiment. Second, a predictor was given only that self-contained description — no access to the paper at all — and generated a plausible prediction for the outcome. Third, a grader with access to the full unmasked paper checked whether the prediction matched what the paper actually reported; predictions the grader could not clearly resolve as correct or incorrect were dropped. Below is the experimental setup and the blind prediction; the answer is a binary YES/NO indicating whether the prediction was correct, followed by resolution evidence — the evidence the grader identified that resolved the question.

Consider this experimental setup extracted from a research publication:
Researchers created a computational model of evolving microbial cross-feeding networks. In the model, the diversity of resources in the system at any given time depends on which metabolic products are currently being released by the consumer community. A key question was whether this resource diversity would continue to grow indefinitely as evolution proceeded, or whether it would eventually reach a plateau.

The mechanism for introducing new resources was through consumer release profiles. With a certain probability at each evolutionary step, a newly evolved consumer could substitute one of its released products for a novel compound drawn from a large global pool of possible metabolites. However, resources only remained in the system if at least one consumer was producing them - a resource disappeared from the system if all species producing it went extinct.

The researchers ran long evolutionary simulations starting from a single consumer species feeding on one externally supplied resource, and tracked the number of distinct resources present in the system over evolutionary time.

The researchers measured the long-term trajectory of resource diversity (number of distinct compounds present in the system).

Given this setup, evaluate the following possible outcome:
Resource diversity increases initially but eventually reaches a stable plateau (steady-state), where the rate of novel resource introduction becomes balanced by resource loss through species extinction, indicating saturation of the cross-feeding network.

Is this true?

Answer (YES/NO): YES